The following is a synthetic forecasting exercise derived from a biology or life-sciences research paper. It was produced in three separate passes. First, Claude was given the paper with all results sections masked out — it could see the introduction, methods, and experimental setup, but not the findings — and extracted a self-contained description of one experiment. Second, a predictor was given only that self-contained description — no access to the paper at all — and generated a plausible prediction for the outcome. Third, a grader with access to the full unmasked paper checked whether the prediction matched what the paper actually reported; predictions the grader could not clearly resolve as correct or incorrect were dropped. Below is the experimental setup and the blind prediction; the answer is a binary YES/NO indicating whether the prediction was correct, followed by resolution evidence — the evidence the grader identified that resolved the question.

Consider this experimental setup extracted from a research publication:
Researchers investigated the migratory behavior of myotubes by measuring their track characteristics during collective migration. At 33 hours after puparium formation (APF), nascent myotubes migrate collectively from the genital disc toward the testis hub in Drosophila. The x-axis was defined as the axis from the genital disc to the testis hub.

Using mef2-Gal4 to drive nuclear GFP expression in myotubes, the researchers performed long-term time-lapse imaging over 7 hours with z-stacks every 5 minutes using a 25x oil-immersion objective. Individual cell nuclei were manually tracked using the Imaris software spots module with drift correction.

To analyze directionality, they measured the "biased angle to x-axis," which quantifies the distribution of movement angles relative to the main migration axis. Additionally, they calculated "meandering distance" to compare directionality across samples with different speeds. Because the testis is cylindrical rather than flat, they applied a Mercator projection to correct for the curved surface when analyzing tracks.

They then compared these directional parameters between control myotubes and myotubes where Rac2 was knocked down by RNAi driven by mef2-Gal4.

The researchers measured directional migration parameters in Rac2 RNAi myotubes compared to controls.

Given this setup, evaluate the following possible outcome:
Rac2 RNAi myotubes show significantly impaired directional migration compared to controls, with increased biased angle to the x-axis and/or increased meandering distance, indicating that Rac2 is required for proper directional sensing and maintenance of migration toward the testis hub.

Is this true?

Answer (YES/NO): YES